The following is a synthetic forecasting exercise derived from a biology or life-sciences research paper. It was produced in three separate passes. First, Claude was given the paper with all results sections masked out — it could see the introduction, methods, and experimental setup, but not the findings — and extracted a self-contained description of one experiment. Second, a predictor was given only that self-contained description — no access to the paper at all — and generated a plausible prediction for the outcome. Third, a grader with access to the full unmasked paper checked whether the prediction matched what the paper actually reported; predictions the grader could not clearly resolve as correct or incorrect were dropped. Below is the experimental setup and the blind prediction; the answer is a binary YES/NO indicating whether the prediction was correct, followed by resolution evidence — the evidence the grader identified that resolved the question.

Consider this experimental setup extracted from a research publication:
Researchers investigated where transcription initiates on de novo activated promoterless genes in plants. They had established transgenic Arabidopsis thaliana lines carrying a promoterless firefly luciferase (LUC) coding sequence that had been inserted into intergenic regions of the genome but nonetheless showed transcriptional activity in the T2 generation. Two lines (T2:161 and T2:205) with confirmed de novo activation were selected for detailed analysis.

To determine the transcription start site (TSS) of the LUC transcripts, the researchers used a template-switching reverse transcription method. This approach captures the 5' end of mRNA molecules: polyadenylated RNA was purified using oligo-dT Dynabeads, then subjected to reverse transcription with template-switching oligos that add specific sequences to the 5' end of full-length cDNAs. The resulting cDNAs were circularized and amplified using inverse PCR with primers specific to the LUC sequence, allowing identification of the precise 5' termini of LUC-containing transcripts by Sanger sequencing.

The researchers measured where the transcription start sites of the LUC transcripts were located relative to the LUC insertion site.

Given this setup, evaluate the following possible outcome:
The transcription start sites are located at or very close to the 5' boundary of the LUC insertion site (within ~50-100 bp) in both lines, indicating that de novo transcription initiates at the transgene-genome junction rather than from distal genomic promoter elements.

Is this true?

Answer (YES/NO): NO